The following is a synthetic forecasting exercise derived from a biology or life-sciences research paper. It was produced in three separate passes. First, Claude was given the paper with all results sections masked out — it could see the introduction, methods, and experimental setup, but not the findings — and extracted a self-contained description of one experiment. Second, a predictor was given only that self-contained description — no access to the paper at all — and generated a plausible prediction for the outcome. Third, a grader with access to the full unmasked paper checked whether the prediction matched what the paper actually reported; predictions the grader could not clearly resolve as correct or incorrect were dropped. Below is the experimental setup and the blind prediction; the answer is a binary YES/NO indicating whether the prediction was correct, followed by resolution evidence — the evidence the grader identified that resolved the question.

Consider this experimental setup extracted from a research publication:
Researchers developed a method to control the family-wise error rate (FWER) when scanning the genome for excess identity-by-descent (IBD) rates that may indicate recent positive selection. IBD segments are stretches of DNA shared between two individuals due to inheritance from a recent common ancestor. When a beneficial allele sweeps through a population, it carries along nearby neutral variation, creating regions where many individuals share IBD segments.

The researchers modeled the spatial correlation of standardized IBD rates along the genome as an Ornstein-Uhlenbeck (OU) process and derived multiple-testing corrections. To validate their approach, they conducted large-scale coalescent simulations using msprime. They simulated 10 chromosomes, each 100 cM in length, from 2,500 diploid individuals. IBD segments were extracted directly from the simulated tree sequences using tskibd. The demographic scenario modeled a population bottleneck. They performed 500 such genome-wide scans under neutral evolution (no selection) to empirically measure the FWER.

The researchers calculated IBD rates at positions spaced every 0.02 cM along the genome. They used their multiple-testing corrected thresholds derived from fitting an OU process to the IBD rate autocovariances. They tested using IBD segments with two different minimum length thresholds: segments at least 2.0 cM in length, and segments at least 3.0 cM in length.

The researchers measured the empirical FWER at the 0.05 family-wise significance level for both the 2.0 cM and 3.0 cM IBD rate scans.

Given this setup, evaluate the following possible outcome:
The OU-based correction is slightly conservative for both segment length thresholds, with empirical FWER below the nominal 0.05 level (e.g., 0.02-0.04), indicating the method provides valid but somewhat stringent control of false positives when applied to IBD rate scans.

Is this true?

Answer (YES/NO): NO